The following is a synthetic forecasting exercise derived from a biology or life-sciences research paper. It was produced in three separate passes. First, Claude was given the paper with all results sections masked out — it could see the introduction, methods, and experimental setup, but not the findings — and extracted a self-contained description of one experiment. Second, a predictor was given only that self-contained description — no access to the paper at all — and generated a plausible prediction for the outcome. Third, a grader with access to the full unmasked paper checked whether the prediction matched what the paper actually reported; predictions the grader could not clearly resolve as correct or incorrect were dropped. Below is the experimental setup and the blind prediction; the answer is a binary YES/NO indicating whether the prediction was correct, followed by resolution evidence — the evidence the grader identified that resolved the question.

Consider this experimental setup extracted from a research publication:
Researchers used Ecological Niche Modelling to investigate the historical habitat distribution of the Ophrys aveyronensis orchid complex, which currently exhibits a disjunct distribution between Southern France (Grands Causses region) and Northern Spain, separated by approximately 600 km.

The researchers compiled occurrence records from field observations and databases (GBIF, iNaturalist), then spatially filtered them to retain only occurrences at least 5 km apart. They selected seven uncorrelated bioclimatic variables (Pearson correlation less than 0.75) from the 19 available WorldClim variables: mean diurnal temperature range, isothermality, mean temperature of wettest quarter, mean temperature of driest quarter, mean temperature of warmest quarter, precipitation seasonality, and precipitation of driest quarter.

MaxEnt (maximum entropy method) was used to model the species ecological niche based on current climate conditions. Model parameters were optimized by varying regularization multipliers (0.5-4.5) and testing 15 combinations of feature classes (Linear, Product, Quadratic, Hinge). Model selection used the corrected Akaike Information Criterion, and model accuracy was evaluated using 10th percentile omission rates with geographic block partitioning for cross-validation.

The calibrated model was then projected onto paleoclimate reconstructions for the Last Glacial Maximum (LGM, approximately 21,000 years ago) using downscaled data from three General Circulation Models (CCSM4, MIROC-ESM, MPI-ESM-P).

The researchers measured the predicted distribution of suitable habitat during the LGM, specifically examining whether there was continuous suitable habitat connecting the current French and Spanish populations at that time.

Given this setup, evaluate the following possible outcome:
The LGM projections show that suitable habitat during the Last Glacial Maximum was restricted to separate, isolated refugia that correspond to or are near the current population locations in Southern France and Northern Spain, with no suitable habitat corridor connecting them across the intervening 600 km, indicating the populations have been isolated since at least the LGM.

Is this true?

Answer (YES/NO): NO